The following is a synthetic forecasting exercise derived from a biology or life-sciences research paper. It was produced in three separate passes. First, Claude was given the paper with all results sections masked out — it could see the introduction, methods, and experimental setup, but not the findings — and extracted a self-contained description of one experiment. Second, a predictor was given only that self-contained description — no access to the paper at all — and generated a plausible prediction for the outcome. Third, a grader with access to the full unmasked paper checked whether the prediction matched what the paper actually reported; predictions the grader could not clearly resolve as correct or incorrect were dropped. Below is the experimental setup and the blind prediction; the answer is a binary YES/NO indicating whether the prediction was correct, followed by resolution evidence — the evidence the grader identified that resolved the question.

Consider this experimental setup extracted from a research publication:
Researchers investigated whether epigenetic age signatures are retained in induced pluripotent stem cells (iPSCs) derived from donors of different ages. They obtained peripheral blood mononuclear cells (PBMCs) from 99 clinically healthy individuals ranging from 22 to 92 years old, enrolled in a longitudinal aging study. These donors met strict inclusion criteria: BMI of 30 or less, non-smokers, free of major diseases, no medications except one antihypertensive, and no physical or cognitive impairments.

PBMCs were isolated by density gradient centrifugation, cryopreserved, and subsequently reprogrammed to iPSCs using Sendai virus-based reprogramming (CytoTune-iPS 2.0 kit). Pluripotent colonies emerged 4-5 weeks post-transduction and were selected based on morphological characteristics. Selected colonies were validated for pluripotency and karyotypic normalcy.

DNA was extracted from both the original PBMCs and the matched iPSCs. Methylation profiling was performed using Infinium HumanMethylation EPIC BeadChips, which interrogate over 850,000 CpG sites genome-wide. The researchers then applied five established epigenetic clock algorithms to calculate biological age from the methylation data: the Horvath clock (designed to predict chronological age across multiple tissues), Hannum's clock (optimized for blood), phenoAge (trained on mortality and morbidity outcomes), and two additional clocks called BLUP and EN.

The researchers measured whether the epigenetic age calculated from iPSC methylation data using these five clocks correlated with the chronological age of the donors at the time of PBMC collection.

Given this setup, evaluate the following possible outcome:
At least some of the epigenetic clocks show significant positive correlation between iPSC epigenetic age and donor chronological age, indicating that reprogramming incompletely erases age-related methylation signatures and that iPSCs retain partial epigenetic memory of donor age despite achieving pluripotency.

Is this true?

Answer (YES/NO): NO